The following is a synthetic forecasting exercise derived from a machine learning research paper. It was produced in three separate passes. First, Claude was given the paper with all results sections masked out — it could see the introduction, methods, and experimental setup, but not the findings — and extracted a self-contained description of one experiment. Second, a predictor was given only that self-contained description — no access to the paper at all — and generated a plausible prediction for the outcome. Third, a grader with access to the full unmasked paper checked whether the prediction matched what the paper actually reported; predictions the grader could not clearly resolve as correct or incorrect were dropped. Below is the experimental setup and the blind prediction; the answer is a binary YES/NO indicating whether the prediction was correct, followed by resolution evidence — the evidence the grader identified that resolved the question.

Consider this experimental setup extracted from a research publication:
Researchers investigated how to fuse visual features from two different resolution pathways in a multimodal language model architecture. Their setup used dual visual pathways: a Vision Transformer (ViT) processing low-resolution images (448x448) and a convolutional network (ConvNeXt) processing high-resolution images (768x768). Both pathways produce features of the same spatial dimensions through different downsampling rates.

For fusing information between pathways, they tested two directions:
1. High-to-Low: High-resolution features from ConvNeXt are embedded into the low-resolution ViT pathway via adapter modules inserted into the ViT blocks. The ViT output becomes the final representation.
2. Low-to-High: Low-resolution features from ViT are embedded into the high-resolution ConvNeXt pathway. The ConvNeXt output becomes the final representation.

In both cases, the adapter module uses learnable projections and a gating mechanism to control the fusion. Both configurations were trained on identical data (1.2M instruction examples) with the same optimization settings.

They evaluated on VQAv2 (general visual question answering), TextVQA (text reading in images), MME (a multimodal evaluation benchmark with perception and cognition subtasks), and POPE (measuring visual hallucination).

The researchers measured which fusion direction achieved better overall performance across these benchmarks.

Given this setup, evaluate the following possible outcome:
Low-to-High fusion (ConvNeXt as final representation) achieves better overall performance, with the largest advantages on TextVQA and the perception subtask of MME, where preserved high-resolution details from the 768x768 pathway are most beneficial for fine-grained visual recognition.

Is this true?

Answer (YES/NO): NO